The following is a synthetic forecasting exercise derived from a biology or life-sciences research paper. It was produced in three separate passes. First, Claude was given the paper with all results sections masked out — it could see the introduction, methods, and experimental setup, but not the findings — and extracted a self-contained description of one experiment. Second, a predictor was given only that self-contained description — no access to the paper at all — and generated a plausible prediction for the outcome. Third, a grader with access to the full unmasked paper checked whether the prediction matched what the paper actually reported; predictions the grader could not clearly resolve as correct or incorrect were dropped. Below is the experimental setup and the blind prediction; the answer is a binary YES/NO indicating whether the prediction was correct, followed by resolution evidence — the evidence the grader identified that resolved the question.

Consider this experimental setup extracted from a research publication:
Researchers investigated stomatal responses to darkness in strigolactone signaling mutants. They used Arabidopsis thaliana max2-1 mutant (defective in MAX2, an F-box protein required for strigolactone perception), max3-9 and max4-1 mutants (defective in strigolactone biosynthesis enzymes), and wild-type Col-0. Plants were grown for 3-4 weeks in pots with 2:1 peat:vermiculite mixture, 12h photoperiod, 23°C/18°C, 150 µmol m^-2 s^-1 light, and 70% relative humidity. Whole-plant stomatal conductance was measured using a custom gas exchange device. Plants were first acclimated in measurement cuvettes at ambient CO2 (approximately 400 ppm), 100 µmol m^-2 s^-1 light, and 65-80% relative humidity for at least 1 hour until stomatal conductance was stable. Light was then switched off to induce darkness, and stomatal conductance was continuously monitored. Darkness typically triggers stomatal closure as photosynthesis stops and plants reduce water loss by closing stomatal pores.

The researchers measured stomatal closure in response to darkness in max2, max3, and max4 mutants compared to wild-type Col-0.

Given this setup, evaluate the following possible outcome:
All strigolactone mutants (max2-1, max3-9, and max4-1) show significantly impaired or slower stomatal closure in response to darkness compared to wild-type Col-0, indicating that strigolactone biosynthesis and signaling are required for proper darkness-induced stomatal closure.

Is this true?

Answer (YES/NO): YES